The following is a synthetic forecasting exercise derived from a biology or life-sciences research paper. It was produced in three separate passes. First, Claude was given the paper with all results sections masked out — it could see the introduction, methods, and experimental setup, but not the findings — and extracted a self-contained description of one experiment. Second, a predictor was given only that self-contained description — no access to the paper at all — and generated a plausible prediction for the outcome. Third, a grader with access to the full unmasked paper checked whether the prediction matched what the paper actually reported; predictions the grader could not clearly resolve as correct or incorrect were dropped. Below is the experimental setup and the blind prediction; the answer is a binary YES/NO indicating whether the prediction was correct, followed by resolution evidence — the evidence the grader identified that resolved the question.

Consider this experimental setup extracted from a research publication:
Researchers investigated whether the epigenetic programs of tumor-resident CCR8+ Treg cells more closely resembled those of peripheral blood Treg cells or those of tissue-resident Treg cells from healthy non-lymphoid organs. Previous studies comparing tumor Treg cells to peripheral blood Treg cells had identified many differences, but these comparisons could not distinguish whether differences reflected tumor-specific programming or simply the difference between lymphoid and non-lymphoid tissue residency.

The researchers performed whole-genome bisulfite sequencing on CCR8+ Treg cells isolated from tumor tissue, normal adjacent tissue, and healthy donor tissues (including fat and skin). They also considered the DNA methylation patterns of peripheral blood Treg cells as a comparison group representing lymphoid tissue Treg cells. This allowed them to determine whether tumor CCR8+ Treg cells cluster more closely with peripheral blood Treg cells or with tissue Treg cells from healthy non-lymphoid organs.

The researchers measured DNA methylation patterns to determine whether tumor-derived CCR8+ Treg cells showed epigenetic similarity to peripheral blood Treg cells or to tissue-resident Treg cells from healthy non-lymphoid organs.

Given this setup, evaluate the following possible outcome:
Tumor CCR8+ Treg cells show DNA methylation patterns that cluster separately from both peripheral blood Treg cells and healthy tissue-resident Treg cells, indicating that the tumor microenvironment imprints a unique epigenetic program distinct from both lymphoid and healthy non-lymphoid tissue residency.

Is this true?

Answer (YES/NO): NO